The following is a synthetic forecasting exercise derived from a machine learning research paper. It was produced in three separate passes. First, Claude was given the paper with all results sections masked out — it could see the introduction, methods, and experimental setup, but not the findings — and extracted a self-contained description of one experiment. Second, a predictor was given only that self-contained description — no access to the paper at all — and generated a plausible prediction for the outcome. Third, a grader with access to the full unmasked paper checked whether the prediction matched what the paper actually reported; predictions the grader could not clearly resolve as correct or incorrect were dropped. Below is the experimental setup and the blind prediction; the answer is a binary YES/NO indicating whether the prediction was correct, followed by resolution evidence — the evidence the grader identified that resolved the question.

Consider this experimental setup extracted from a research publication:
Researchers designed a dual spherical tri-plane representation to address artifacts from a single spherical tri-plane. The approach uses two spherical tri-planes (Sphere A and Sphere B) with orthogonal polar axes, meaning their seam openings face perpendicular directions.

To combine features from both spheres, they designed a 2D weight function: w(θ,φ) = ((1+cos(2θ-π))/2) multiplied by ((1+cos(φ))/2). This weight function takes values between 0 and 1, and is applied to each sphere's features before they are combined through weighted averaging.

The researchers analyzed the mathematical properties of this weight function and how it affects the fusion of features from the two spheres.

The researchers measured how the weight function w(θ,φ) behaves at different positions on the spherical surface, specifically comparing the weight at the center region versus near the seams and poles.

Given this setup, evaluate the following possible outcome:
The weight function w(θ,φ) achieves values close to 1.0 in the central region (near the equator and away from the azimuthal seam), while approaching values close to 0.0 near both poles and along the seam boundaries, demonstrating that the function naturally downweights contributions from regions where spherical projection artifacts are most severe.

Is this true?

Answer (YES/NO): YES